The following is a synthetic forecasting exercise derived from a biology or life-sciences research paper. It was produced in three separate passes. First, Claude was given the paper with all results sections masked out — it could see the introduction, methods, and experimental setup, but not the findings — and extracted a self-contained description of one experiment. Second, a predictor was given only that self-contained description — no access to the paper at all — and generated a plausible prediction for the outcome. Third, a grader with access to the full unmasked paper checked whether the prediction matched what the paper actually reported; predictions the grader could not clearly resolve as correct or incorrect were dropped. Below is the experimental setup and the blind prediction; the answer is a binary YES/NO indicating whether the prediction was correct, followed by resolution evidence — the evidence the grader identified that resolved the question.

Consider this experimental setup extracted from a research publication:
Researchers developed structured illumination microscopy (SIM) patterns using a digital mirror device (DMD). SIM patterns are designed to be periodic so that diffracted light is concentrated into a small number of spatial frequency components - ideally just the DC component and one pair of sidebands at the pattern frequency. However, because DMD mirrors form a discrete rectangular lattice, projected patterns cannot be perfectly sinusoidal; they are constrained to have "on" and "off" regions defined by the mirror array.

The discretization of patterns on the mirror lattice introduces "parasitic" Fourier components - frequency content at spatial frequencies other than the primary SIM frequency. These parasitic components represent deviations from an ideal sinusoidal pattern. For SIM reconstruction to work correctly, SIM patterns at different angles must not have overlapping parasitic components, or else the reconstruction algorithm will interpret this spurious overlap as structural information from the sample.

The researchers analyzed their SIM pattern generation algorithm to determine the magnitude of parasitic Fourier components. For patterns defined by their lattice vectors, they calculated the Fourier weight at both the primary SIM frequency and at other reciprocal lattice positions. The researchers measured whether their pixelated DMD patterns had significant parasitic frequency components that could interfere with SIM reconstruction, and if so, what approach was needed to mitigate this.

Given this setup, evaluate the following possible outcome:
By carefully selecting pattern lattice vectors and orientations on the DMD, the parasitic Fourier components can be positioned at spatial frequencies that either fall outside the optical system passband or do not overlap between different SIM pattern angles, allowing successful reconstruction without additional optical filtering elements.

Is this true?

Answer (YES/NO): NO